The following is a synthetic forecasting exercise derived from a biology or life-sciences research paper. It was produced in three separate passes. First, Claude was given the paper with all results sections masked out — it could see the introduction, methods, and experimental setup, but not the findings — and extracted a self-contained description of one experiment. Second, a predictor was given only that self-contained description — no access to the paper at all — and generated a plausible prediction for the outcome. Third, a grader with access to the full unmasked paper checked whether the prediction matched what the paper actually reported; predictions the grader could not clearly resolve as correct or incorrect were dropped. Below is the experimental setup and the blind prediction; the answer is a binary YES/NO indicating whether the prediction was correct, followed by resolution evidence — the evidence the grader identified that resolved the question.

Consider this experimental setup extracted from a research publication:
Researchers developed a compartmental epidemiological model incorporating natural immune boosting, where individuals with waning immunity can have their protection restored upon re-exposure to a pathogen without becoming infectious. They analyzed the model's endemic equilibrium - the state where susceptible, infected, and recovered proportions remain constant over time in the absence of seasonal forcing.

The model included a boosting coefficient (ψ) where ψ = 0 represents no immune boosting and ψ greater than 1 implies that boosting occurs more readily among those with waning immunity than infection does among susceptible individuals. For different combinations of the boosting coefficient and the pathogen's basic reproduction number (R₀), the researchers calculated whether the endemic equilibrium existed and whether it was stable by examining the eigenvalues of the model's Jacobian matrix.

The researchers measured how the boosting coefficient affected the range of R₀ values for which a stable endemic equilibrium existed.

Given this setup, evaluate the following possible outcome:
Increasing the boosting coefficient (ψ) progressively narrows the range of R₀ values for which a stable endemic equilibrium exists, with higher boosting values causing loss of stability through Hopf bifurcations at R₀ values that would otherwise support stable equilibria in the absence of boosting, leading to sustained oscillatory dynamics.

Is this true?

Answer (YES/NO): YES